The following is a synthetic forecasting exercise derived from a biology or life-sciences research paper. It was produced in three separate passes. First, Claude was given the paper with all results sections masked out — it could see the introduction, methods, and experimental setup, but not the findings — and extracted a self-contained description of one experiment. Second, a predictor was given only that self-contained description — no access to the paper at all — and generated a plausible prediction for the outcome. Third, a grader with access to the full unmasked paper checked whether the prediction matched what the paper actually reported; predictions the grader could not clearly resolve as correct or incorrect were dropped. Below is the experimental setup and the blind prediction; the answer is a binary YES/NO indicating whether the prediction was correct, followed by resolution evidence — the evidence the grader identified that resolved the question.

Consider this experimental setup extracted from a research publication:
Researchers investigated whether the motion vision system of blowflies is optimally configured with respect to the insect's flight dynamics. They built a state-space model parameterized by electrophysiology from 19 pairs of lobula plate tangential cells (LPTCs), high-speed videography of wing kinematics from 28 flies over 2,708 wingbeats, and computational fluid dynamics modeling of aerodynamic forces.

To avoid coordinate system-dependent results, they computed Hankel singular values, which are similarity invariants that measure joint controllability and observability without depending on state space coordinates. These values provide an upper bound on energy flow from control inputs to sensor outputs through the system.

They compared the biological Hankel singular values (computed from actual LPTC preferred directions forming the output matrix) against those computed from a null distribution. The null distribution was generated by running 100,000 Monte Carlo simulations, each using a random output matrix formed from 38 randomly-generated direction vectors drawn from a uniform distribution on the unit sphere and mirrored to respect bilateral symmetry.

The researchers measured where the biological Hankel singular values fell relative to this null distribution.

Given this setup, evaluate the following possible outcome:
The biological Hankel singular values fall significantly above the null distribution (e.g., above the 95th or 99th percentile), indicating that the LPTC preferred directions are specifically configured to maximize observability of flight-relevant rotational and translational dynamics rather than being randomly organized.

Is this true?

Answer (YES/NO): NO